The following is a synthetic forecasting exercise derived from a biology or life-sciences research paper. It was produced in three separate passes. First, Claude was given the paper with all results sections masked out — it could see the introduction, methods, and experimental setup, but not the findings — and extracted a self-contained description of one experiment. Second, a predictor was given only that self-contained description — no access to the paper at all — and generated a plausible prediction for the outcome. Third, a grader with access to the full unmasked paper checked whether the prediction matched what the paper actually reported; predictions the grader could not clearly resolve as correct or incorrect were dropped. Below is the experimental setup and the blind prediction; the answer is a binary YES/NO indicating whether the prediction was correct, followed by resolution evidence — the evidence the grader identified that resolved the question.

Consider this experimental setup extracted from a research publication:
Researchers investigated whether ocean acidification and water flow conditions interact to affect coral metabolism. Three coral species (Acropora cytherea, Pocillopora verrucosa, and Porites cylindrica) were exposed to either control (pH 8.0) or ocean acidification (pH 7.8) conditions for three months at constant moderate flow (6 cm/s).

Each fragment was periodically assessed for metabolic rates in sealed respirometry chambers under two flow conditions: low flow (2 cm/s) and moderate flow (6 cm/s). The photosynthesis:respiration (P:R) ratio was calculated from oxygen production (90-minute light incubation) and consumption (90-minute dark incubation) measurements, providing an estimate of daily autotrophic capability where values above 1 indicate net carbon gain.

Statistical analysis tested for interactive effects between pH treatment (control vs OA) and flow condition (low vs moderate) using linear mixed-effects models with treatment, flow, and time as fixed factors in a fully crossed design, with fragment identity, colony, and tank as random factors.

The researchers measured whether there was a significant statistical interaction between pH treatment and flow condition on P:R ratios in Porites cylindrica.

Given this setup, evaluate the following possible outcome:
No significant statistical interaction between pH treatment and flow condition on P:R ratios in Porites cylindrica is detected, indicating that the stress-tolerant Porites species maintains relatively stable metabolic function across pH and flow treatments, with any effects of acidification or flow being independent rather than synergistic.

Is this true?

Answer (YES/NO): NO